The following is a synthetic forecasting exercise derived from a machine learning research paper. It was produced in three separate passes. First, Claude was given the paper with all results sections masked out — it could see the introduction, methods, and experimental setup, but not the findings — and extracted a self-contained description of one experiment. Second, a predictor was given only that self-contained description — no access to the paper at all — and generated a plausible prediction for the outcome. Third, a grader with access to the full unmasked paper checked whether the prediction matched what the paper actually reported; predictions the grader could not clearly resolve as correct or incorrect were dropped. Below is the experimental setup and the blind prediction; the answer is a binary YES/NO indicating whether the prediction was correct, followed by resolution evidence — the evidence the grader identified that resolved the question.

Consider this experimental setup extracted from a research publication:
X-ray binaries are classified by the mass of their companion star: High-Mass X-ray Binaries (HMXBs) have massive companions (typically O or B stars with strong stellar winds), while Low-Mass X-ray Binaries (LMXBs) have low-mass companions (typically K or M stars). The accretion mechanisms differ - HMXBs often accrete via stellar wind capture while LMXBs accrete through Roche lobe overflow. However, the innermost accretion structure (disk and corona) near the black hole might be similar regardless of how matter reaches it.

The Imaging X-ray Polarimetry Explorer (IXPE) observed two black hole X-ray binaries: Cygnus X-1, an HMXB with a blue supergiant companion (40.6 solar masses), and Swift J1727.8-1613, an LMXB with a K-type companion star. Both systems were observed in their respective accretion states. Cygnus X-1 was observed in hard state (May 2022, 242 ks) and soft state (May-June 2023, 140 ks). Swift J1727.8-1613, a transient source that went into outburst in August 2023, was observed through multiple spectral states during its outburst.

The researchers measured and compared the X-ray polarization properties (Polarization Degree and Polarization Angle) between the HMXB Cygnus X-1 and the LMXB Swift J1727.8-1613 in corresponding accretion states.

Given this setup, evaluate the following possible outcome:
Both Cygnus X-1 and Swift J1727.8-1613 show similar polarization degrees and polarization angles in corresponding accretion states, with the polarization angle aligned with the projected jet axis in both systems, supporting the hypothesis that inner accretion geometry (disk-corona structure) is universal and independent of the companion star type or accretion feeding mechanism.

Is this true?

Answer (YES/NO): YES